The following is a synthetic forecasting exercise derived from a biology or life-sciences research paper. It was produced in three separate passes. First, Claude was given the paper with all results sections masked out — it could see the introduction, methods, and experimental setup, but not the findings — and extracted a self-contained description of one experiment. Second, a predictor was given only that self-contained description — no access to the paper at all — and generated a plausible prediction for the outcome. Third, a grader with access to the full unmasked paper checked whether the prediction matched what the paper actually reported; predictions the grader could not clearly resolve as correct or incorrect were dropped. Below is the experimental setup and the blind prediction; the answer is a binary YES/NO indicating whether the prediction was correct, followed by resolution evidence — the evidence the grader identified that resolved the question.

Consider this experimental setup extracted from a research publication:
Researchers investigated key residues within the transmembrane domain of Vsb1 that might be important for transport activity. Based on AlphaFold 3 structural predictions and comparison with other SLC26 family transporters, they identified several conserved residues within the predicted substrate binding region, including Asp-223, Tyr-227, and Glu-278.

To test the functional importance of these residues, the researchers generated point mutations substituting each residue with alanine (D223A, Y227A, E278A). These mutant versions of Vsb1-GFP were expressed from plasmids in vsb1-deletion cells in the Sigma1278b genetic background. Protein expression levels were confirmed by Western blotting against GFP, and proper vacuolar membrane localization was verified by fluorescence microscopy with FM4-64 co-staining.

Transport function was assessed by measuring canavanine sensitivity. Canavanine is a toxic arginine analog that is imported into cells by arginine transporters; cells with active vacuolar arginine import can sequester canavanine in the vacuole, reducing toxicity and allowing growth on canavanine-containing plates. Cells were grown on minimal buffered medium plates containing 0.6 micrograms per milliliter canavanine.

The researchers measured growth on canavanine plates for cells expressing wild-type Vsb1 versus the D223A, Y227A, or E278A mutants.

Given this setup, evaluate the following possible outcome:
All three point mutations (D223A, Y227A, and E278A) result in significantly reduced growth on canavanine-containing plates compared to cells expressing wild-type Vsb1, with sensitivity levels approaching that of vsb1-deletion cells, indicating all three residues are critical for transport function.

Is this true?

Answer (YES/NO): YES